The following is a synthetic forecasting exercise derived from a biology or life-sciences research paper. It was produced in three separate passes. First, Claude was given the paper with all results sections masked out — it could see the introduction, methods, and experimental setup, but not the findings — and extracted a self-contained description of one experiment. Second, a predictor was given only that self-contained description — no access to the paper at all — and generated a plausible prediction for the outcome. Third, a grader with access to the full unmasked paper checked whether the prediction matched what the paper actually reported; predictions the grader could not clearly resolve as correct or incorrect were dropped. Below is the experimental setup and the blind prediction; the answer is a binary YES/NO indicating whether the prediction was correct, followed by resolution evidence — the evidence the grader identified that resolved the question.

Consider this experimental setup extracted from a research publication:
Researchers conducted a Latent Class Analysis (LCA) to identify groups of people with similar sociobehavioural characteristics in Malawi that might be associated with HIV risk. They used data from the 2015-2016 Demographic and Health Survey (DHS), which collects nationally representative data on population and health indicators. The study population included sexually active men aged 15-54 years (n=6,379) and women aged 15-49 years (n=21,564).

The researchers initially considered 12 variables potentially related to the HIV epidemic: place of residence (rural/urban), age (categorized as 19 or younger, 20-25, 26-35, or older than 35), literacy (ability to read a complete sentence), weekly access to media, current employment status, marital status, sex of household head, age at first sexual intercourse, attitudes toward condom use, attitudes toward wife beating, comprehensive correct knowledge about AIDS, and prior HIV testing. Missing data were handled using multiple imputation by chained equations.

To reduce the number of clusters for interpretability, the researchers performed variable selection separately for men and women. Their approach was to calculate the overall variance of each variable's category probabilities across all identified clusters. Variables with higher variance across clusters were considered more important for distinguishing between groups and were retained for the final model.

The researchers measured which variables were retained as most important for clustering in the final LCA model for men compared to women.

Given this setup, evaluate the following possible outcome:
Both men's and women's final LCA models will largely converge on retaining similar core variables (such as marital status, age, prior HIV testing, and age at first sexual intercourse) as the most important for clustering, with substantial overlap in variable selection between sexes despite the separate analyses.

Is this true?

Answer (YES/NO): NO